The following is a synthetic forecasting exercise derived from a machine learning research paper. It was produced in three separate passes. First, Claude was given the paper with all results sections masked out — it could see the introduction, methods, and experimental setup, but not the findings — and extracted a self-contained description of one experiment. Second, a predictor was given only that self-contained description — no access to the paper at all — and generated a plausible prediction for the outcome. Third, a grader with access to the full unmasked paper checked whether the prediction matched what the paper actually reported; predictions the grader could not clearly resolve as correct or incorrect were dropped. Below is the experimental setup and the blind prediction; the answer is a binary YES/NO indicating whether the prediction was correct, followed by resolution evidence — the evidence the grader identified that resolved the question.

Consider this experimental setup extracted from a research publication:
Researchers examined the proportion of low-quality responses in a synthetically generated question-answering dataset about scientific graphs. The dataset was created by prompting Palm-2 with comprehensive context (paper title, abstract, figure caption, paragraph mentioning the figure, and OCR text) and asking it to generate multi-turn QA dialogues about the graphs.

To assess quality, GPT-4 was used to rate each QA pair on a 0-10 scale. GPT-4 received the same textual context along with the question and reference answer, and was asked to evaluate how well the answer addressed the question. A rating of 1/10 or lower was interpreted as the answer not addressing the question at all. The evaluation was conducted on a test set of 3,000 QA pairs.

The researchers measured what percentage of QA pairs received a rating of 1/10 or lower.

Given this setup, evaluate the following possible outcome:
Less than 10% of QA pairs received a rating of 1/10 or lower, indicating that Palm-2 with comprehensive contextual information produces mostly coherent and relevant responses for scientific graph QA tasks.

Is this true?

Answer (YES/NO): YES